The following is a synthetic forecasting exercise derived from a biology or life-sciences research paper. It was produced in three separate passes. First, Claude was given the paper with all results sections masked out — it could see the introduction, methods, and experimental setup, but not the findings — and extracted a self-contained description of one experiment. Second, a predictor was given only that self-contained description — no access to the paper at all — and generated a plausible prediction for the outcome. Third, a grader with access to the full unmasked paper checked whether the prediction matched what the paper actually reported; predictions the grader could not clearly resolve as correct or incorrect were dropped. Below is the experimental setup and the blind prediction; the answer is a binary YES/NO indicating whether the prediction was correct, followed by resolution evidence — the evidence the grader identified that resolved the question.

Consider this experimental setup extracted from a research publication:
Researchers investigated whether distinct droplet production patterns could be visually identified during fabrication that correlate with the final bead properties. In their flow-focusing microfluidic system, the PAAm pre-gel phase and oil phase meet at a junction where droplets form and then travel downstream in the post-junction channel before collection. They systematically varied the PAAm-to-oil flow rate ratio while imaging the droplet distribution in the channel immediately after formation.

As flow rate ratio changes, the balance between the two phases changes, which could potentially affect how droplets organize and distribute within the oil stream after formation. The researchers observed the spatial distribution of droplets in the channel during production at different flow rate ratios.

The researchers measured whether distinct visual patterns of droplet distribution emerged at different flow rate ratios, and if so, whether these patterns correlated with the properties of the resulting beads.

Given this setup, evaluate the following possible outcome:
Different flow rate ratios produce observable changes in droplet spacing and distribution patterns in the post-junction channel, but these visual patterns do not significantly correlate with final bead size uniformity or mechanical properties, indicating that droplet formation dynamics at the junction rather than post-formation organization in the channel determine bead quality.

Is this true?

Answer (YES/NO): NO